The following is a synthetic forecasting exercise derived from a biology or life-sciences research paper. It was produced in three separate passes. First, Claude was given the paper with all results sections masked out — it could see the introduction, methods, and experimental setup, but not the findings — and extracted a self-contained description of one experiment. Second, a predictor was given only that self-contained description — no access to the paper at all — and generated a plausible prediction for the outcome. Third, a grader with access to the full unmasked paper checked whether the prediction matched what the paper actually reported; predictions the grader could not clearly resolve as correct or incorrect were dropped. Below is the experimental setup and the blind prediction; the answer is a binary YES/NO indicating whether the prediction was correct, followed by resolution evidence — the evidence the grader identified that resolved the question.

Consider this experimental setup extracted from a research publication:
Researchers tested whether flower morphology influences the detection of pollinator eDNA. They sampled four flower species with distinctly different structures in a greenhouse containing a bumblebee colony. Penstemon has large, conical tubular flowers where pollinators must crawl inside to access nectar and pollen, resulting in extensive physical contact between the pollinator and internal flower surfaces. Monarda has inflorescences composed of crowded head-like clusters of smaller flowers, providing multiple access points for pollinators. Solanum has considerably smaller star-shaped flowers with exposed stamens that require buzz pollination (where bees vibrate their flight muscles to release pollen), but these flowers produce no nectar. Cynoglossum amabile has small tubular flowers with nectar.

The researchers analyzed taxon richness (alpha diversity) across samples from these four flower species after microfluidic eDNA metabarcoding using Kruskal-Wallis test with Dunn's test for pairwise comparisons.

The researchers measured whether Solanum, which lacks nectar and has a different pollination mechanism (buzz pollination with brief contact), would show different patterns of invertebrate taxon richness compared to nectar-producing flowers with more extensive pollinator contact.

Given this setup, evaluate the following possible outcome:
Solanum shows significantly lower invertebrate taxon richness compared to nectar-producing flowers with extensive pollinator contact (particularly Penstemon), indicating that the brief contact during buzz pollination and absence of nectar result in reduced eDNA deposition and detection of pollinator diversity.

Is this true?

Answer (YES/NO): NO